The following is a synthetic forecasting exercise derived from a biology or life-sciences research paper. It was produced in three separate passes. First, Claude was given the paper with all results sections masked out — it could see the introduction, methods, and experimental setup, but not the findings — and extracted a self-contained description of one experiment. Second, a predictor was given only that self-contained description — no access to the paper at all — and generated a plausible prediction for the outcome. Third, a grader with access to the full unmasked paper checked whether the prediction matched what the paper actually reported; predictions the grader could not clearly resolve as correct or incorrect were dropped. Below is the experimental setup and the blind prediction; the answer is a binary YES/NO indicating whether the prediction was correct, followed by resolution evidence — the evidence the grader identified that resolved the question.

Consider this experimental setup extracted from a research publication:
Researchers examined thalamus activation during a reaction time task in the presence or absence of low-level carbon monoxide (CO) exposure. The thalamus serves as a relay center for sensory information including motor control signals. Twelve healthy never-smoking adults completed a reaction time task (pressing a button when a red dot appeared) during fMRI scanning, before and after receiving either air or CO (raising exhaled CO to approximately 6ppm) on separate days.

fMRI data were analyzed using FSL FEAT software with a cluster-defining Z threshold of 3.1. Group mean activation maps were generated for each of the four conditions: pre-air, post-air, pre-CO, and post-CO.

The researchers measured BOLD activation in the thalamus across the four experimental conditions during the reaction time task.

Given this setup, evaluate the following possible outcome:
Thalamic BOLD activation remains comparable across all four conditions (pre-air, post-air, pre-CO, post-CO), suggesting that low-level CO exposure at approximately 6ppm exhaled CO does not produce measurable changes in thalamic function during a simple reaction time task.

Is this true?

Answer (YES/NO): NO